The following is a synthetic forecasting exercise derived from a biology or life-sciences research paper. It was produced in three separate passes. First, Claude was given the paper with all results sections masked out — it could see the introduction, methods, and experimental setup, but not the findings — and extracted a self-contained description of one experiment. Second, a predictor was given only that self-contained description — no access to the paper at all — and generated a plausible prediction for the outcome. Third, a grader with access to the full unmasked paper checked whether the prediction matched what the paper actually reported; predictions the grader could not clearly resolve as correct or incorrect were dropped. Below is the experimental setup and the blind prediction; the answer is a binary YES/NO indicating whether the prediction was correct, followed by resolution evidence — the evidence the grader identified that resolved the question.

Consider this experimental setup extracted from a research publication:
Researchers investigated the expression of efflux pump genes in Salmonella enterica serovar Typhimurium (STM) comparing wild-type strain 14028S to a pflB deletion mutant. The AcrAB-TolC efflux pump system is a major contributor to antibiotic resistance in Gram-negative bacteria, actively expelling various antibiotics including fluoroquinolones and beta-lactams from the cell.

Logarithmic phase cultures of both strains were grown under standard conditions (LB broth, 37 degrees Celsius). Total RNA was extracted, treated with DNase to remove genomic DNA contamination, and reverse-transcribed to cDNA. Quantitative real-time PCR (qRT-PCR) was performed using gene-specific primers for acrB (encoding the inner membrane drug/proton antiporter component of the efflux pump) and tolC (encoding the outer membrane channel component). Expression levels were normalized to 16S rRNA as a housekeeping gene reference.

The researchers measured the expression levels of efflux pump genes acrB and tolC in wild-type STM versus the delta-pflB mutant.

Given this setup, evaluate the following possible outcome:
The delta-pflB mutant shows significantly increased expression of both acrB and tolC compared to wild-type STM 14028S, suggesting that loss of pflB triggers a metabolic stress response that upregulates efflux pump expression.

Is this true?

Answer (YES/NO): NO